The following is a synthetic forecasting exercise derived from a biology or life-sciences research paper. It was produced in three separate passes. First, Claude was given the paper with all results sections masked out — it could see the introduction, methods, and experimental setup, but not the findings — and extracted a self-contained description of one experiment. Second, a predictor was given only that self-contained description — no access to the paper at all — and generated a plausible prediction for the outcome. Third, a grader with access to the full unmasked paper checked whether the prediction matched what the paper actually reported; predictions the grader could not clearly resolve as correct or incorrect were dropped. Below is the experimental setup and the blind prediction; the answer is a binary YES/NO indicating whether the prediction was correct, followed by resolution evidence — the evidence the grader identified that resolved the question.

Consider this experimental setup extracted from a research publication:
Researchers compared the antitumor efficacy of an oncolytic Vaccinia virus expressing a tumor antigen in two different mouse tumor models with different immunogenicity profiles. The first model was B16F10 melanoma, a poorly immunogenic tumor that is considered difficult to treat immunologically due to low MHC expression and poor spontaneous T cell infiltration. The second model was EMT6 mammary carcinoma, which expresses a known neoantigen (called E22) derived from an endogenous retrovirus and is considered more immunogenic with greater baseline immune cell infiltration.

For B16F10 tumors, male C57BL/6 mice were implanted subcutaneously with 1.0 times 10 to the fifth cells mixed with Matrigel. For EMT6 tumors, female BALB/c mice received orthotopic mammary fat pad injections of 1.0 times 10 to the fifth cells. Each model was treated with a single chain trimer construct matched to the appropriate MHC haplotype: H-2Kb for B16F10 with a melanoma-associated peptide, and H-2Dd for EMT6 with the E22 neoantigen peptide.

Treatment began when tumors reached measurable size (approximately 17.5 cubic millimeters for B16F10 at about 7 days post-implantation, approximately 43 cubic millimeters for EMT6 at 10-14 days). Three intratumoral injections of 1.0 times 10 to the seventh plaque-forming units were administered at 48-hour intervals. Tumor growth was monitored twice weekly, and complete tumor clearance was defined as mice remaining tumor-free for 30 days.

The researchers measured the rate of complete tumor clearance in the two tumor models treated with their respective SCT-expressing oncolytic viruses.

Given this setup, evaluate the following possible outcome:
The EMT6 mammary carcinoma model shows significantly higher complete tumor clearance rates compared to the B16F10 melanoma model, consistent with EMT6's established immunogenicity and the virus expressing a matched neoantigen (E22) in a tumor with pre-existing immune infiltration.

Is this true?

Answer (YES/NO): YES